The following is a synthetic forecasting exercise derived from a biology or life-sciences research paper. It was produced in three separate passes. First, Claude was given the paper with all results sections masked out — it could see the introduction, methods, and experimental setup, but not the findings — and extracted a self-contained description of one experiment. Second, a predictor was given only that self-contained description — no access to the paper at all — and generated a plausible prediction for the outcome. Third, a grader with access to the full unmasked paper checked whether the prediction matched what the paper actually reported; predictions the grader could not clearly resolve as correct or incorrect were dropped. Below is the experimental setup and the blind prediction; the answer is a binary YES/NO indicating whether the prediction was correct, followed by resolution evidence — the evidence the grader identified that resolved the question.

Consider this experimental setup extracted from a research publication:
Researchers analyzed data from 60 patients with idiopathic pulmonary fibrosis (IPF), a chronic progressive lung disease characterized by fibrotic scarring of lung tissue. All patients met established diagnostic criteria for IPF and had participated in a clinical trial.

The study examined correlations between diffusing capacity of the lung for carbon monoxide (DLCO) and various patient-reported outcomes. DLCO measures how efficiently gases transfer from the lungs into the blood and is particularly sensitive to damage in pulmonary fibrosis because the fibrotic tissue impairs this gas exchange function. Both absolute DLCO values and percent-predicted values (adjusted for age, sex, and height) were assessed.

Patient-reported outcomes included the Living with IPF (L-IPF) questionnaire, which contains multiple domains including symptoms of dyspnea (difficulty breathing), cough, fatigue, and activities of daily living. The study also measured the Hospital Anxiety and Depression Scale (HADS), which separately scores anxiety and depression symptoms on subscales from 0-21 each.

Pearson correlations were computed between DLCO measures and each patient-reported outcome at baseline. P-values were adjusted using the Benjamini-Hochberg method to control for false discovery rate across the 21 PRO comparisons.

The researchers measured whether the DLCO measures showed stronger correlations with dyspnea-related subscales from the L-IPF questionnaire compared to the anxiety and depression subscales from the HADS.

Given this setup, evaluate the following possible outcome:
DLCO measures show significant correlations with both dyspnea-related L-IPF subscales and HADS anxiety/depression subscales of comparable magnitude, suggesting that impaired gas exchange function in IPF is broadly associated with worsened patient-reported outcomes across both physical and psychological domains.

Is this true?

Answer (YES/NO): NO